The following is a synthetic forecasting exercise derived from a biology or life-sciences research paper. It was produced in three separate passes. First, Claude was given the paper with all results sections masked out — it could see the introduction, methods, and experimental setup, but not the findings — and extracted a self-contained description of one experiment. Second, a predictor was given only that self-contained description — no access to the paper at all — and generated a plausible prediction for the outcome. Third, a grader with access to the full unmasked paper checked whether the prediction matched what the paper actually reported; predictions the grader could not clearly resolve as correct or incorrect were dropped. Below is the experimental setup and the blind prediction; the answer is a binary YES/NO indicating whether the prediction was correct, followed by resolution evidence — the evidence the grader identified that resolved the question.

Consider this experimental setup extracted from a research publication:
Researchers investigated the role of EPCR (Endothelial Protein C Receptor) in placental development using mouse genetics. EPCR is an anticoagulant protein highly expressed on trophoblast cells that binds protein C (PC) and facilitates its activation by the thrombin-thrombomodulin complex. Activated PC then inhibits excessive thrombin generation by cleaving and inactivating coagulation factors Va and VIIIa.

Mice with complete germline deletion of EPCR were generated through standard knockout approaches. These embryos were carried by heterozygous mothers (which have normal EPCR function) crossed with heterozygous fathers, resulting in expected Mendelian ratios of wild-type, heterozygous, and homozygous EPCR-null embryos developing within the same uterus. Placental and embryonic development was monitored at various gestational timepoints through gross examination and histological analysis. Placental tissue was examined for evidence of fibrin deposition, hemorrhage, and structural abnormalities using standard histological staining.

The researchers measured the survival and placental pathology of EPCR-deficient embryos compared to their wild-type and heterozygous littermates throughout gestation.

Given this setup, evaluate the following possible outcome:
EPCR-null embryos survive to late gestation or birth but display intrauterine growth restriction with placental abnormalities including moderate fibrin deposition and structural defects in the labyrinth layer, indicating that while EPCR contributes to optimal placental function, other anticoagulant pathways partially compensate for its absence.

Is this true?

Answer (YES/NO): NO